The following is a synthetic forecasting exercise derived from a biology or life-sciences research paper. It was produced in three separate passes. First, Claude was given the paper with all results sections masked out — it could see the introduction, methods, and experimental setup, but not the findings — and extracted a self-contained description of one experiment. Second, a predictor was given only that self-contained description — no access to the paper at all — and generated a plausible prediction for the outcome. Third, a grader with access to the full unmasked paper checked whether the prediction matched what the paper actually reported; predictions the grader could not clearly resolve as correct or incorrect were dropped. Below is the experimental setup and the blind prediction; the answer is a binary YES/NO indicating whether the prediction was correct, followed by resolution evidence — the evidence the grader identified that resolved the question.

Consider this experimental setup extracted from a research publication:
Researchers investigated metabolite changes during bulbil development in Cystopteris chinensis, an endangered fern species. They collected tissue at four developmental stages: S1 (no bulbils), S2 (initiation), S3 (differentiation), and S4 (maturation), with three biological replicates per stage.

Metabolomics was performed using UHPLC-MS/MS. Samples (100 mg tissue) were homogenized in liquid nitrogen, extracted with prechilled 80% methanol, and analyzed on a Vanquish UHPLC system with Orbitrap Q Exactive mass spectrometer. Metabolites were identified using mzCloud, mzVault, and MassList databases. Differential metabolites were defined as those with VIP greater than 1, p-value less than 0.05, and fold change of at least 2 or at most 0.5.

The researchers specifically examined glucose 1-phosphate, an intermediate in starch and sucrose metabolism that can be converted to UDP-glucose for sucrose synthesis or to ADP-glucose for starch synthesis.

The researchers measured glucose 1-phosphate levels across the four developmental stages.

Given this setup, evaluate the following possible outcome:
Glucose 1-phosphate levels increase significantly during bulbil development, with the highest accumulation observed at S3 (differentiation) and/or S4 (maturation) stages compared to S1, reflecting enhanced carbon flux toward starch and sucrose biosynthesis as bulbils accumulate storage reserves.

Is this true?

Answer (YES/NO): NO